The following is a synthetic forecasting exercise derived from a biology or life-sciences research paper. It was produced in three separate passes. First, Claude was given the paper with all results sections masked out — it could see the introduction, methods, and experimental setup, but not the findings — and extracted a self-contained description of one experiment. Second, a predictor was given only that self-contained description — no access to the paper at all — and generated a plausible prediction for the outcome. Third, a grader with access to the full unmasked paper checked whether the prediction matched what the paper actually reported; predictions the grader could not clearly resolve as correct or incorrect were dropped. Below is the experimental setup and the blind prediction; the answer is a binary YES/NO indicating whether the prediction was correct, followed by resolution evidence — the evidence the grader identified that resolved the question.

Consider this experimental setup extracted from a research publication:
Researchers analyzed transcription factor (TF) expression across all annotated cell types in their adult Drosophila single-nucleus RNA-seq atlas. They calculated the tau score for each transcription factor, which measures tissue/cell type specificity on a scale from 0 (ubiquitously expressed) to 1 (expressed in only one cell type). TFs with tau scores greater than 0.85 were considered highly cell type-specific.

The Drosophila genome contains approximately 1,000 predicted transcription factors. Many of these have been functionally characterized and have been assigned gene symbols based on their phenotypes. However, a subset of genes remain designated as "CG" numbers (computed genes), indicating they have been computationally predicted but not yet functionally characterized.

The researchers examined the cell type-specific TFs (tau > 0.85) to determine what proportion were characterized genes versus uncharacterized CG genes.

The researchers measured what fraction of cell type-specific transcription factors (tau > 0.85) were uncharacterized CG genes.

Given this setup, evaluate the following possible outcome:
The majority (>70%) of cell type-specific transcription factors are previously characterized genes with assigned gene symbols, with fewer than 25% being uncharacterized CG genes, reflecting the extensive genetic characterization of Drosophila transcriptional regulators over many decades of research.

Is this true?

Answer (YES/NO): NO